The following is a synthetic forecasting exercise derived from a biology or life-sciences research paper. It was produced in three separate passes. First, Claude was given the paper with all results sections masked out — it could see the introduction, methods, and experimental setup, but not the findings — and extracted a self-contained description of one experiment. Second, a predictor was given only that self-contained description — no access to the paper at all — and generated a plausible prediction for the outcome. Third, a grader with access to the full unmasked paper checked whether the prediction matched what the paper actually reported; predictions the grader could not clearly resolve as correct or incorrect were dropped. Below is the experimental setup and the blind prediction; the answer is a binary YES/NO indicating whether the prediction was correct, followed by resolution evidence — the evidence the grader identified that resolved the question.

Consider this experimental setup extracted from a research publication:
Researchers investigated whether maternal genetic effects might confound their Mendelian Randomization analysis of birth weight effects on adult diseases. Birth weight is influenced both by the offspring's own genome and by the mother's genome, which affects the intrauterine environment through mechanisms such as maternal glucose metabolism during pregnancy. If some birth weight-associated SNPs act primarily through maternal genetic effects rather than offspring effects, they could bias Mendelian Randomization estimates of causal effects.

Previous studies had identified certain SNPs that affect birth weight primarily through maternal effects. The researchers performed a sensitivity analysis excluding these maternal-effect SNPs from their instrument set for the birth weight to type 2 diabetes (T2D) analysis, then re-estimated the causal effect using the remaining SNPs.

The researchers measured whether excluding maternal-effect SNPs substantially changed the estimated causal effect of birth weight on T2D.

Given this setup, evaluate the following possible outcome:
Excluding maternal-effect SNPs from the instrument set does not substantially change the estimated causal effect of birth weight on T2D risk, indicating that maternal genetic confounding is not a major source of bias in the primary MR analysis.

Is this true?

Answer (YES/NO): YES